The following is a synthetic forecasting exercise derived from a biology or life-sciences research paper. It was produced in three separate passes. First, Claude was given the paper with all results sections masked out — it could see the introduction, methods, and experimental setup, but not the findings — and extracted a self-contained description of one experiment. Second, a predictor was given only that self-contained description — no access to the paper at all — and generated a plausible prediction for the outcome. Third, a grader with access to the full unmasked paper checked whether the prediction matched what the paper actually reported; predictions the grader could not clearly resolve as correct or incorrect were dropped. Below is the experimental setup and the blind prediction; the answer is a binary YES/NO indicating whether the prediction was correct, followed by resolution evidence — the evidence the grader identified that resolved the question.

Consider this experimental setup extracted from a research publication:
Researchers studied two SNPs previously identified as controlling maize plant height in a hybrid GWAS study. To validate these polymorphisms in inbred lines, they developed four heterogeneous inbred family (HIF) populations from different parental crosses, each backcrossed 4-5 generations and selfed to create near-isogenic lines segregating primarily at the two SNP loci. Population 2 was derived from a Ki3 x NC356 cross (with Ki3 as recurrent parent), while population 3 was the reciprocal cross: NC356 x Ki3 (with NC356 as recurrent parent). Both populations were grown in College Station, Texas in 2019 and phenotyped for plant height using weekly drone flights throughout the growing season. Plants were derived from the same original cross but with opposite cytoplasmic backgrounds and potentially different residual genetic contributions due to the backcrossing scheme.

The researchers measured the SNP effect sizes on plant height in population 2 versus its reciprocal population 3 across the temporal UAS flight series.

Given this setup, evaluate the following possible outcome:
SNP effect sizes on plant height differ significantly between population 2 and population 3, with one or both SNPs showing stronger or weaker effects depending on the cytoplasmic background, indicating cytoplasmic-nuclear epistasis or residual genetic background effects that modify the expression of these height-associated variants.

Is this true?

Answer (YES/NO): YES